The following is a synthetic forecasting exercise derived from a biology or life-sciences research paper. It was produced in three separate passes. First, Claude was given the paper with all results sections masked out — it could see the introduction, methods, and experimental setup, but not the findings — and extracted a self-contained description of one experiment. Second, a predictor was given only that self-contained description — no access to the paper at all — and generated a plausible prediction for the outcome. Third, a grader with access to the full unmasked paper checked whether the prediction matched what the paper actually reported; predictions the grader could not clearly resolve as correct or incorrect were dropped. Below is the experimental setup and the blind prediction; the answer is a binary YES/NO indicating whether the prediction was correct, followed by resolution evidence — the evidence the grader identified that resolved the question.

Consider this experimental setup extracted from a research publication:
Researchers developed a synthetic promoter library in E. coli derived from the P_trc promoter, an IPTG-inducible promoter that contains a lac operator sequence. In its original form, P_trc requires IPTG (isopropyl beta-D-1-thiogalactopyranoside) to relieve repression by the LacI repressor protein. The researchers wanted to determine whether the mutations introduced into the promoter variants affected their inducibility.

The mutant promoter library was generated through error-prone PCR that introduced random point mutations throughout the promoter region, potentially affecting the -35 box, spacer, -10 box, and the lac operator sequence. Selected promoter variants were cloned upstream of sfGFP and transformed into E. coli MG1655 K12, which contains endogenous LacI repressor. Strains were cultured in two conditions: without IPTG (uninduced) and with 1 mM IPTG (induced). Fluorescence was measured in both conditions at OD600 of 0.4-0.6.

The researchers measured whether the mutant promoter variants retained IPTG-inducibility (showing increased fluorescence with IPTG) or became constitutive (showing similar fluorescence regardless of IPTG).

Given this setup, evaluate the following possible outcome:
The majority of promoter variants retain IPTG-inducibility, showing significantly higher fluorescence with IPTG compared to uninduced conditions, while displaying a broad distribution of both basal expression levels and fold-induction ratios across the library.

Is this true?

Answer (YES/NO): NO